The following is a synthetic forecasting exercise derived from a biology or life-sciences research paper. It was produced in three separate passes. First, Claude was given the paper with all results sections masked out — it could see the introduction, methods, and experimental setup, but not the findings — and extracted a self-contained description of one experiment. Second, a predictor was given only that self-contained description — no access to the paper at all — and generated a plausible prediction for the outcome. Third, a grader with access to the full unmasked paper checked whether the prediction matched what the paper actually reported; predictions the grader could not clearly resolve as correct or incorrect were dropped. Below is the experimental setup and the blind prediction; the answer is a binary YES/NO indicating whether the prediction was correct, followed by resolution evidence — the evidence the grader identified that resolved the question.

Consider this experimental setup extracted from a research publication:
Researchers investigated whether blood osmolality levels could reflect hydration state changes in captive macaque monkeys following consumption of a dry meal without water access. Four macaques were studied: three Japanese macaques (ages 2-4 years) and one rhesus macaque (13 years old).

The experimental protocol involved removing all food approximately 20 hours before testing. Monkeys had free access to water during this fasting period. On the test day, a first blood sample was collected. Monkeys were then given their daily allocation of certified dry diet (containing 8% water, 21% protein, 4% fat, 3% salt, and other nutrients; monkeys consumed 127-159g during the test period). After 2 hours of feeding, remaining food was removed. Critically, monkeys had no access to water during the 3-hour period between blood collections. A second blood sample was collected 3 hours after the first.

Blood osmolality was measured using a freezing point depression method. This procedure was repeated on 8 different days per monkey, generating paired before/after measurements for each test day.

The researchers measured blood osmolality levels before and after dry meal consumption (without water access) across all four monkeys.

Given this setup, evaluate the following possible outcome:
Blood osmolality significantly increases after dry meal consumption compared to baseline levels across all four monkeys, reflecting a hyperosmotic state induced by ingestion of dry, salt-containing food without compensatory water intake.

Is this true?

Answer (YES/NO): YES